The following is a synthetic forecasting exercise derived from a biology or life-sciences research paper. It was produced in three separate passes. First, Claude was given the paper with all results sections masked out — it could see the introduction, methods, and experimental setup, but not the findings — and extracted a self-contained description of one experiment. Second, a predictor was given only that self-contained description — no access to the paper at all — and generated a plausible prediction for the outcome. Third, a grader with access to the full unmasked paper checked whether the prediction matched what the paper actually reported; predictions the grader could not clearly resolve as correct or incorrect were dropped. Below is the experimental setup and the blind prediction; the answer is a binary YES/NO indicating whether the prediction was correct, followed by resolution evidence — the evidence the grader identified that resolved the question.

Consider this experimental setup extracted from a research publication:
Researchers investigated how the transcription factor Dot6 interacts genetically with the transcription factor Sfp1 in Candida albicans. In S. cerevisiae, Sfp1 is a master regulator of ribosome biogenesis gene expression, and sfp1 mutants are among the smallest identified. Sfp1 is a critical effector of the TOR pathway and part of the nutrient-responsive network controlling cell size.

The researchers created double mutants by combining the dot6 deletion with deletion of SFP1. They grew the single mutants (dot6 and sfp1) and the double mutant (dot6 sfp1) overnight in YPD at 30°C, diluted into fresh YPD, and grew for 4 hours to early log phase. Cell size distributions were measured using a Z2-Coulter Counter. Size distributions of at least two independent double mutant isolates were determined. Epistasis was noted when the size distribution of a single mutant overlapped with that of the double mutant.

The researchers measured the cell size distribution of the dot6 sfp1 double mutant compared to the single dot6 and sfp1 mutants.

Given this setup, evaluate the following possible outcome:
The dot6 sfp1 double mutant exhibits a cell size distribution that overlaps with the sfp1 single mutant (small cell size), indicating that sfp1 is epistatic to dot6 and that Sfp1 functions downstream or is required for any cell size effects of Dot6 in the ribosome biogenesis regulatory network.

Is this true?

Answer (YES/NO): NO